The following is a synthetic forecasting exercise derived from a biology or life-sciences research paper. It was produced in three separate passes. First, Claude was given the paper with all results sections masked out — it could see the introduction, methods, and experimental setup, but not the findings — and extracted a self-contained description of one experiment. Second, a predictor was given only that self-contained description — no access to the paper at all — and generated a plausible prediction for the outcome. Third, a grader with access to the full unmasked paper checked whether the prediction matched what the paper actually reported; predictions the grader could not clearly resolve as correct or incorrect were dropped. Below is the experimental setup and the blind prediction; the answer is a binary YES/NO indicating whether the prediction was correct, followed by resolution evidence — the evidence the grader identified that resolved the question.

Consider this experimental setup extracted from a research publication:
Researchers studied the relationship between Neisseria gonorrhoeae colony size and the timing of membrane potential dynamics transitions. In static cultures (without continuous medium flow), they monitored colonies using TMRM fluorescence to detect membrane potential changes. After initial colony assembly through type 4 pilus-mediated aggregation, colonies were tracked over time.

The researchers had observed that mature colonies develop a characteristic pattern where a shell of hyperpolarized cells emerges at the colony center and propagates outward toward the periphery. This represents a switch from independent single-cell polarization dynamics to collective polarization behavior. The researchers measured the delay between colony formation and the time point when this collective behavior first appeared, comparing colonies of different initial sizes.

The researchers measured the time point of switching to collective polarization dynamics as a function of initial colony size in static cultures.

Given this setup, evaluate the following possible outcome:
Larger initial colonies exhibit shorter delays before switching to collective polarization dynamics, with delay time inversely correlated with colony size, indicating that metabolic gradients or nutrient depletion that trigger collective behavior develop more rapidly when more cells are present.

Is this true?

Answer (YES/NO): YES